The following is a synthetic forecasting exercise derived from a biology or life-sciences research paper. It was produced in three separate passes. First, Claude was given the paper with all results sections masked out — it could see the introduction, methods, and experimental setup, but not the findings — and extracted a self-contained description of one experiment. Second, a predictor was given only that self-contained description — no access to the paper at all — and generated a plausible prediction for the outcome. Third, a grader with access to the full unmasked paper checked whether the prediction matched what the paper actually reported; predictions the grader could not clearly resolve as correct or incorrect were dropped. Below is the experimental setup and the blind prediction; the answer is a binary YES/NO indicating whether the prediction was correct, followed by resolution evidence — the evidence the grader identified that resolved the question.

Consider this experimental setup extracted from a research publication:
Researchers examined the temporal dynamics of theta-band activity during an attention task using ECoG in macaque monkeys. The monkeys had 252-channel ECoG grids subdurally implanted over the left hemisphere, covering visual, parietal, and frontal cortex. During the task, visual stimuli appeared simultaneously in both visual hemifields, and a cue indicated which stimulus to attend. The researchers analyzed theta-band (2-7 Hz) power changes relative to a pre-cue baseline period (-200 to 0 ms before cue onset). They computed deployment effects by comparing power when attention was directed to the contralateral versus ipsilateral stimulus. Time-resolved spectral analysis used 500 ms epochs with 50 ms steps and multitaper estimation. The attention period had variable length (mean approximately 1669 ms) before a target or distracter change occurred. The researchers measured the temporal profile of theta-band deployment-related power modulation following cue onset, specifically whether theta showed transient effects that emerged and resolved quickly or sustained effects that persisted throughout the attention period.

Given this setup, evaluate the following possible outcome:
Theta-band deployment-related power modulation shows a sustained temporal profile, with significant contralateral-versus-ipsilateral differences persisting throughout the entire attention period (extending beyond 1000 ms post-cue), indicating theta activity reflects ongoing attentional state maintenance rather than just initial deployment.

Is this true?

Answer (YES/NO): NO